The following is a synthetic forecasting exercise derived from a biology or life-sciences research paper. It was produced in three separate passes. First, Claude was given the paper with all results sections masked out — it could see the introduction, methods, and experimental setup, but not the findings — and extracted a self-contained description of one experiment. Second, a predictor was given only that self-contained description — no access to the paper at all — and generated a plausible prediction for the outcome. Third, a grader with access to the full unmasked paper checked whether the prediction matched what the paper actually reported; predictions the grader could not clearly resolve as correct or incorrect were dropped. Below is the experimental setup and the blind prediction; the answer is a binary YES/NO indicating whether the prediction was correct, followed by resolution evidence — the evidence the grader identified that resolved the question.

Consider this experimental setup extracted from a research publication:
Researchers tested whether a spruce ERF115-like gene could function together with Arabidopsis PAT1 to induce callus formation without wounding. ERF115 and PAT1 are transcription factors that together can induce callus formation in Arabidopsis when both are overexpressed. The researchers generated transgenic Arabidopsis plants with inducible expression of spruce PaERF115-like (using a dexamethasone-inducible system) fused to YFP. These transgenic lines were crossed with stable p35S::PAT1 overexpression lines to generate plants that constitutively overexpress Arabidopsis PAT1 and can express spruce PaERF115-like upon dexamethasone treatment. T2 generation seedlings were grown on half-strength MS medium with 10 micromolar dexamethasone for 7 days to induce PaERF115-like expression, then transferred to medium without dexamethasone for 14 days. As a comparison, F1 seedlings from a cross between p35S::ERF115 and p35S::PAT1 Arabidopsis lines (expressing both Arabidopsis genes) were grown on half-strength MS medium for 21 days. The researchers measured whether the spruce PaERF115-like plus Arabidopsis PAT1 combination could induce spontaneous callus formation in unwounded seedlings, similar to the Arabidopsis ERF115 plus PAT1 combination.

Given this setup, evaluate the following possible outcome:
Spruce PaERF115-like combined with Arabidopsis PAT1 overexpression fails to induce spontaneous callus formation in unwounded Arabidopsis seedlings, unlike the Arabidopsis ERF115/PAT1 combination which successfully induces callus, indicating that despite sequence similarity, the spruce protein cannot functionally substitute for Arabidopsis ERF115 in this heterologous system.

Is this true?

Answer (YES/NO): NO